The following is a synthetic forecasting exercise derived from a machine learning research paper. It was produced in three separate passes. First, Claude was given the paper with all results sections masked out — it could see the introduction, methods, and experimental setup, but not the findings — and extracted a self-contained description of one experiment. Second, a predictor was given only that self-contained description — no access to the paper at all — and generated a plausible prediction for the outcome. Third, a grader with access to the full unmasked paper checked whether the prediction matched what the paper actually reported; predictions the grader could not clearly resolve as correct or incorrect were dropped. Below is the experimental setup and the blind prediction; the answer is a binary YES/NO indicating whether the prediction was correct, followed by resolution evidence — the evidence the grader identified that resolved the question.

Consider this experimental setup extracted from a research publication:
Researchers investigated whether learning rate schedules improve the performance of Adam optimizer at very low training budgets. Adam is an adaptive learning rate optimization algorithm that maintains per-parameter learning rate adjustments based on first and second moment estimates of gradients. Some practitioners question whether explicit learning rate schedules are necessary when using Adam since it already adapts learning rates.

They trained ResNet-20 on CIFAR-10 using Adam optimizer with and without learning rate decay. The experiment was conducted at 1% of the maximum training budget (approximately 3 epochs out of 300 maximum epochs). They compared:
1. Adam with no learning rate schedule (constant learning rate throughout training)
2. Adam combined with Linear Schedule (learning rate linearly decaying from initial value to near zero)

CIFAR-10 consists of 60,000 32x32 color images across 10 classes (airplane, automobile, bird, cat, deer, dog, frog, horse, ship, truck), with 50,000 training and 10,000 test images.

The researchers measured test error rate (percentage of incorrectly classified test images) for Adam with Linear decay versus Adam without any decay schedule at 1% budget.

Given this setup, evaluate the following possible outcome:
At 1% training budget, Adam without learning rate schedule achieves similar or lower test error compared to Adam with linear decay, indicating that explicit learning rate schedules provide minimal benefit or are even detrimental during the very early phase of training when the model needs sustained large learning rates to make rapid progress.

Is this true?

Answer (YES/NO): NO